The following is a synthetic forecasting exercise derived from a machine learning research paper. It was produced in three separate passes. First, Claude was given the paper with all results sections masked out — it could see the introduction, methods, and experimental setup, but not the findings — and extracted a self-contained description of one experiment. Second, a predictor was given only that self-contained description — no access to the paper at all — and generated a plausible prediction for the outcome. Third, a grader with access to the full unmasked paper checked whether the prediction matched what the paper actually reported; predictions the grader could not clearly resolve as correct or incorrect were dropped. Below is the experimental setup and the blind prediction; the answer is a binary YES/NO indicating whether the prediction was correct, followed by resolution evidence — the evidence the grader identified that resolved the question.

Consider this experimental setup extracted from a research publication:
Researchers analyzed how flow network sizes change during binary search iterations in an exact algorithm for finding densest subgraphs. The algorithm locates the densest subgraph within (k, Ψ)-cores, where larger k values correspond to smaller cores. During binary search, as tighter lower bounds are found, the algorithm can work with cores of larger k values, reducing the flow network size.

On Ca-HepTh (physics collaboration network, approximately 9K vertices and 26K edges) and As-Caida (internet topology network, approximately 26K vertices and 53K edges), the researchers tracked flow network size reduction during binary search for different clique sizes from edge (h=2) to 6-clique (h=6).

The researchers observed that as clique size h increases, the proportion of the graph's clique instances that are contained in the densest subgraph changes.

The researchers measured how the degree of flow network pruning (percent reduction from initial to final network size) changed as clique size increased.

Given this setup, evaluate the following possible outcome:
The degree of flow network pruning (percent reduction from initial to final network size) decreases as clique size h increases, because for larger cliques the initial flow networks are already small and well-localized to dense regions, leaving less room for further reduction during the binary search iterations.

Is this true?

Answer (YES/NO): YES